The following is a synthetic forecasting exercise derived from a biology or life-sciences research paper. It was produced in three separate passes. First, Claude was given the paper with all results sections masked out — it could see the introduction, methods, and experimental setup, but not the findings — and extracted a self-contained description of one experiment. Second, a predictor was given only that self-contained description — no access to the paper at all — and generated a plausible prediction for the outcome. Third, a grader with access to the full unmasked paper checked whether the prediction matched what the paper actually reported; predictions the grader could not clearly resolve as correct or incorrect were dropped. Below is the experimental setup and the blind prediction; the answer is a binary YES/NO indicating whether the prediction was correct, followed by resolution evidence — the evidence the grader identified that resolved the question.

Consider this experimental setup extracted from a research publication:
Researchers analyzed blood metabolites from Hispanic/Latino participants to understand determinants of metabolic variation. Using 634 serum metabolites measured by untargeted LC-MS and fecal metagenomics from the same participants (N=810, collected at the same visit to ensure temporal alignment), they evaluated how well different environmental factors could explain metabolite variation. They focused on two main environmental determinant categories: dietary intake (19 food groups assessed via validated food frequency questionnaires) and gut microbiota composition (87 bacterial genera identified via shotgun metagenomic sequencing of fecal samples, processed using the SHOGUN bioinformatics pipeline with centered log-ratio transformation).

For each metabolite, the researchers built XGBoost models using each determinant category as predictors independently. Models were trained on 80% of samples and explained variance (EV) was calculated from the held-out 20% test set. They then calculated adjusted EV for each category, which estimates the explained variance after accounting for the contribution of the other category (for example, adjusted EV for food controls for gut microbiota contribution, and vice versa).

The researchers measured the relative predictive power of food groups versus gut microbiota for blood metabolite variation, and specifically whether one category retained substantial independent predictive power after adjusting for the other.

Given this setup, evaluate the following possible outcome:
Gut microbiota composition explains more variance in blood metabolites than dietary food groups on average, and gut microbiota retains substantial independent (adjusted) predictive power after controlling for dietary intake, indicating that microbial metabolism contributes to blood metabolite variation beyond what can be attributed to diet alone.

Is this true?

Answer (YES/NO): YES